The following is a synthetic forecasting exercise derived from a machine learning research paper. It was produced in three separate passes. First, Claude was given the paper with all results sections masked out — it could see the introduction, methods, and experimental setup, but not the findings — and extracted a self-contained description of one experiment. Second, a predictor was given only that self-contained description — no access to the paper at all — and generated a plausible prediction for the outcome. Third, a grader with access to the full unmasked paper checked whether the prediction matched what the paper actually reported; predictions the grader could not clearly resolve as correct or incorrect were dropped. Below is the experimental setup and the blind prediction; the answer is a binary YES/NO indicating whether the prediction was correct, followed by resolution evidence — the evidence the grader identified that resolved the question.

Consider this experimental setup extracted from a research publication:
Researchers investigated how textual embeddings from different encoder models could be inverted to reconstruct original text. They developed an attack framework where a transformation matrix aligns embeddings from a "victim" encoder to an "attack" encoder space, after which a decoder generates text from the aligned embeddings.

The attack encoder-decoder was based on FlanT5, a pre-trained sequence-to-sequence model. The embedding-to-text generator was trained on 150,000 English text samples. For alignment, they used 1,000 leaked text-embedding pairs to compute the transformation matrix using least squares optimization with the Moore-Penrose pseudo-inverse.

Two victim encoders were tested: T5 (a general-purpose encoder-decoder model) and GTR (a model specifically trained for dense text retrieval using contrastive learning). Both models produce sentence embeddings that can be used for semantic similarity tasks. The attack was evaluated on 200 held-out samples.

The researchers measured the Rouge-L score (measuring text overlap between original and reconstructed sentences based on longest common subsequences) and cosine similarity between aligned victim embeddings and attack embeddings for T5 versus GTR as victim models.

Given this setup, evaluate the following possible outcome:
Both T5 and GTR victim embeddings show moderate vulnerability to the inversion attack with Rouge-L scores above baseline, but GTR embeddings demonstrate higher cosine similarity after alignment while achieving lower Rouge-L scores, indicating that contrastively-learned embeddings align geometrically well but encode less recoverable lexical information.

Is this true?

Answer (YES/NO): NO